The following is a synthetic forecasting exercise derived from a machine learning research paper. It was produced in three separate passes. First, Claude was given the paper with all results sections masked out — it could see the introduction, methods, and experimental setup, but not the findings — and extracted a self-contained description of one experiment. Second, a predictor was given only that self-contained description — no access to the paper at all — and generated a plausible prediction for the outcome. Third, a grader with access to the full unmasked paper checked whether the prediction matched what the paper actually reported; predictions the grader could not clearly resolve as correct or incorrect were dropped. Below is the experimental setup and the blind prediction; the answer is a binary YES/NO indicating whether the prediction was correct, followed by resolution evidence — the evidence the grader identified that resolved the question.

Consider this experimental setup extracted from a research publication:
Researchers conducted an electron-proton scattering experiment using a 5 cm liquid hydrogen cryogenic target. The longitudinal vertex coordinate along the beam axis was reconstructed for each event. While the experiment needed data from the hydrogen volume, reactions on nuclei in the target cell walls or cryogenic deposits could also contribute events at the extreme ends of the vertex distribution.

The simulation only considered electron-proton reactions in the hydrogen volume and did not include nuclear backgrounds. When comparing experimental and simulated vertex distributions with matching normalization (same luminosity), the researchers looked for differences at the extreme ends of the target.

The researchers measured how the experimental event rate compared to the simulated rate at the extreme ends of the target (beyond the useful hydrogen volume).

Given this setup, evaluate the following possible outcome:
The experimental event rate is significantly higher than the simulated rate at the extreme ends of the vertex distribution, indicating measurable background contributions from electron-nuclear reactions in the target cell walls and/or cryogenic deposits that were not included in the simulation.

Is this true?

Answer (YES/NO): NO